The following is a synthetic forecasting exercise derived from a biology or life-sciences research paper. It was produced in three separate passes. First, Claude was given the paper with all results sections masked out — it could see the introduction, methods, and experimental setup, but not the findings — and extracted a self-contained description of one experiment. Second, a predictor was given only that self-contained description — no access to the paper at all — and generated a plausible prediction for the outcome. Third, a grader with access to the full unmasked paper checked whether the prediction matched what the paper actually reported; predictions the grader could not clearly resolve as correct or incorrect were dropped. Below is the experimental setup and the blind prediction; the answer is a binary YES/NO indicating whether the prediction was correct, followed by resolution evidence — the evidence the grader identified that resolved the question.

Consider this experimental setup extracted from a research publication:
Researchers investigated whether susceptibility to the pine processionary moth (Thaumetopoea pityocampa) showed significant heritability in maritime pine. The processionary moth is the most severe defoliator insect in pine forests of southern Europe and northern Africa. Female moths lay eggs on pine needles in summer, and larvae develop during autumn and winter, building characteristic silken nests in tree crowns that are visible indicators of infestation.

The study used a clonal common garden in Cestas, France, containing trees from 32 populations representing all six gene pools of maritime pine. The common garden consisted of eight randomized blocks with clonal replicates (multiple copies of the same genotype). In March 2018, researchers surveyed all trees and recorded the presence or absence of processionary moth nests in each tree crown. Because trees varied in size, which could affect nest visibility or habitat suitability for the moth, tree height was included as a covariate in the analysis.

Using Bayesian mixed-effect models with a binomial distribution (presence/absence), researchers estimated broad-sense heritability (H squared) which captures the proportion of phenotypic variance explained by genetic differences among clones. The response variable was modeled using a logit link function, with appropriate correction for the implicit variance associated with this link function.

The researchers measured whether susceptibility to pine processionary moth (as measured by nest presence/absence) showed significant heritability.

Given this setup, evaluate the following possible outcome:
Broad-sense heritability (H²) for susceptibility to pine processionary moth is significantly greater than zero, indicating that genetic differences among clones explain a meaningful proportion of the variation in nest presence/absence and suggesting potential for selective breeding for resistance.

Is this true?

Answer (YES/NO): NO